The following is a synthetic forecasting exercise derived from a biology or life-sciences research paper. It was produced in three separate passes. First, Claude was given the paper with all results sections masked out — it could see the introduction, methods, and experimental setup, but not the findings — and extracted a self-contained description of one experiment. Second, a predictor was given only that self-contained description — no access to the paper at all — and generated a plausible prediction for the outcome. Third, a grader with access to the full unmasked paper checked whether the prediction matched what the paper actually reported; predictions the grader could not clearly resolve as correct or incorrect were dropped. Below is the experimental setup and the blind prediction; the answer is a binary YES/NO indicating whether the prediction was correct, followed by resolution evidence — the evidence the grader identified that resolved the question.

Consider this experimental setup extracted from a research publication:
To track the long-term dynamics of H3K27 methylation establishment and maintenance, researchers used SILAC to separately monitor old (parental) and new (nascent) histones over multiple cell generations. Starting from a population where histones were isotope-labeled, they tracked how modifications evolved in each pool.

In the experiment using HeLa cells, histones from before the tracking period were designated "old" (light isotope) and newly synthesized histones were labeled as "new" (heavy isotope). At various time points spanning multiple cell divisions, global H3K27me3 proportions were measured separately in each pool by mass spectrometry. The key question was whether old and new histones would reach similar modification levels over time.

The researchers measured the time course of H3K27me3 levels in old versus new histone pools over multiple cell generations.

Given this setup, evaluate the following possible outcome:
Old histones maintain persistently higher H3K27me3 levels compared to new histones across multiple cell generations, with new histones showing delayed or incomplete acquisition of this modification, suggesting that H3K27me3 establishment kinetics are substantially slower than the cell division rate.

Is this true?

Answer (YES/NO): YES